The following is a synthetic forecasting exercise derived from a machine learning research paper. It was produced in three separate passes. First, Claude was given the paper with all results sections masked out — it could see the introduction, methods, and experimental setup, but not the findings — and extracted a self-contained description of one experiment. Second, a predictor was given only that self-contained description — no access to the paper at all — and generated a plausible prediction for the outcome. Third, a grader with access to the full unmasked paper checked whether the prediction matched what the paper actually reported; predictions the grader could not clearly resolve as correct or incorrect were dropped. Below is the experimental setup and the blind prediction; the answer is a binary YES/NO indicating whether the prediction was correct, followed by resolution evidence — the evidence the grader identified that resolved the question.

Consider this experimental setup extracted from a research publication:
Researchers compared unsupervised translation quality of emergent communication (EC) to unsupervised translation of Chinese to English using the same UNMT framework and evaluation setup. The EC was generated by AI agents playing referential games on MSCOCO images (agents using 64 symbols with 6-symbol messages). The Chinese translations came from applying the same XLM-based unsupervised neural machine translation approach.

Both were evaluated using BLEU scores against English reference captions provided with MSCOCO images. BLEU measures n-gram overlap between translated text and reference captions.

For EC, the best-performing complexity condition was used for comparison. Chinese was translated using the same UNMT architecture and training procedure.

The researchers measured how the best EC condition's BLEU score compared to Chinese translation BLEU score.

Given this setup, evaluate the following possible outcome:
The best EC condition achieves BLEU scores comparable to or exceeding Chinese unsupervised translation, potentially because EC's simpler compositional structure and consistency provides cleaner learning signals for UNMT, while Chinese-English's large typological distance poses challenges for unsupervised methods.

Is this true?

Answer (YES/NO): YES